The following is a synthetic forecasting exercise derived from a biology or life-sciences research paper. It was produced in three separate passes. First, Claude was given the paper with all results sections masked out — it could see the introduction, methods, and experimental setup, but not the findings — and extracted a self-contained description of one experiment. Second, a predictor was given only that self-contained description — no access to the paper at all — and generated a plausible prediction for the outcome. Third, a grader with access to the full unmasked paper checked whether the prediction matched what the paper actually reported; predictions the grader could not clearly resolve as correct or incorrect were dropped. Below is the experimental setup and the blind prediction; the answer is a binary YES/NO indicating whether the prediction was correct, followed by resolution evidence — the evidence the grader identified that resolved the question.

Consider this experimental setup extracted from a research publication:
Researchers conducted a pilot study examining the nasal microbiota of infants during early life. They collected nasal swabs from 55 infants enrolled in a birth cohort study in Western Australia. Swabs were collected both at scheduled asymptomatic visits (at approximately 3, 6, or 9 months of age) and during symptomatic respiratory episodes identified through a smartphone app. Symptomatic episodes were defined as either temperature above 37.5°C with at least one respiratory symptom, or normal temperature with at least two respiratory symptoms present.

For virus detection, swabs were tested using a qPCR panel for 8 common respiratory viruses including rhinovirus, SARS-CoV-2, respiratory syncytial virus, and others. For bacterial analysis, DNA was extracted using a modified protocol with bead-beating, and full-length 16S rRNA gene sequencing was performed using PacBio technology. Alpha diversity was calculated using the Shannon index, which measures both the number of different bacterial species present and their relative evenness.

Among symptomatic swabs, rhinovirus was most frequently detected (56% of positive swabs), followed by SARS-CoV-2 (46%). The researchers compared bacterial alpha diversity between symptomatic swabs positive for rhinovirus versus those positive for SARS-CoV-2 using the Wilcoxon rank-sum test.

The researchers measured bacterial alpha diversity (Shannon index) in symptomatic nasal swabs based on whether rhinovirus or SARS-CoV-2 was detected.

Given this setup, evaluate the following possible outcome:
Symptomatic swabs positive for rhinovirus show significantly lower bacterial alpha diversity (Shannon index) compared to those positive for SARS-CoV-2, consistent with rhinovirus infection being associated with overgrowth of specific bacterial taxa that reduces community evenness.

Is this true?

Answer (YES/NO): YES